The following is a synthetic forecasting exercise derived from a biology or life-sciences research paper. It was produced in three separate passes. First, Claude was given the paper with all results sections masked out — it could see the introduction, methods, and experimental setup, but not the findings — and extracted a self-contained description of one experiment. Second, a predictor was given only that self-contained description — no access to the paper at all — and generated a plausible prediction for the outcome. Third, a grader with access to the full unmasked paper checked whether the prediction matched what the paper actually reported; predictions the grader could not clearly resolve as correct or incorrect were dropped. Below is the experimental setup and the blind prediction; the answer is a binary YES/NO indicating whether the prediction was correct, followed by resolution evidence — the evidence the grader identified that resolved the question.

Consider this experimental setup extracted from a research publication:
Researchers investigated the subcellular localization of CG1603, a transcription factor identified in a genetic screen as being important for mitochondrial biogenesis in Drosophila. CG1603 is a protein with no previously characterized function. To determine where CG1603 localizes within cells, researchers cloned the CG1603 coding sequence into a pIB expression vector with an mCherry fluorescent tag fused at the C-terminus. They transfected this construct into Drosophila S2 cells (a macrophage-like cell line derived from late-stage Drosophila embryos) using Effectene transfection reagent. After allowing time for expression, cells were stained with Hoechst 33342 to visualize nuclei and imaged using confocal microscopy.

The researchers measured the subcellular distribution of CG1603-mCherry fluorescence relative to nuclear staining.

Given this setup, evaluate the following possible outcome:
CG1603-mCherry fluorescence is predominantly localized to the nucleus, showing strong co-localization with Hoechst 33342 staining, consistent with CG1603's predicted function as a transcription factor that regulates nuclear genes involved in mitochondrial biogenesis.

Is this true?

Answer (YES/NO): YES